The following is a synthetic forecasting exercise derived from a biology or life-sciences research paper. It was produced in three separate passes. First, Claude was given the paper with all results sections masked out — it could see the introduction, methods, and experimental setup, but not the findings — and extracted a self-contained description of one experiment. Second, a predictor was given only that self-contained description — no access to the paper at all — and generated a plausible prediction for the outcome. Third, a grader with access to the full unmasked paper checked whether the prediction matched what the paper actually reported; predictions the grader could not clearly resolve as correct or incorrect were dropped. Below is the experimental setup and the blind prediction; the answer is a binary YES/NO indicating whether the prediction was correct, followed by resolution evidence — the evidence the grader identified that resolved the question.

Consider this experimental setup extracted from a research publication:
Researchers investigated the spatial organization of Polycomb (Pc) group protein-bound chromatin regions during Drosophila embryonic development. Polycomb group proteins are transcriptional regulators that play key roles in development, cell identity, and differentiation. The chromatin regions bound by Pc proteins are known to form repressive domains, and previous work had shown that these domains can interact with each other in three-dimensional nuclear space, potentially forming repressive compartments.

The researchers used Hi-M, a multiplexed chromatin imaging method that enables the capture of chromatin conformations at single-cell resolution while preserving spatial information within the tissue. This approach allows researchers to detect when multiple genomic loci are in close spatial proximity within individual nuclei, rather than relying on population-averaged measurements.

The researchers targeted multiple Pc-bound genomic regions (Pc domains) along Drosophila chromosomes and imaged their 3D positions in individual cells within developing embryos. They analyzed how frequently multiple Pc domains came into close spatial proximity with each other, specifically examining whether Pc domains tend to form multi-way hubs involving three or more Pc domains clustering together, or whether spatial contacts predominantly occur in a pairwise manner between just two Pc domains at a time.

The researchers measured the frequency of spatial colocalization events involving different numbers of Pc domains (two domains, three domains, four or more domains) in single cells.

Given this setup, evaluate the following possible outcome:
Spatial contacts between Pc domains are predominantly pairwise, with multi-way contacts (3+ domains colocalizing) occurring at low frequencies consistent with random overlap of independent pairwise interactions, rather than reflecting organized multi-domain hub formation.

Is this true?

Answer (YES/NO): YES